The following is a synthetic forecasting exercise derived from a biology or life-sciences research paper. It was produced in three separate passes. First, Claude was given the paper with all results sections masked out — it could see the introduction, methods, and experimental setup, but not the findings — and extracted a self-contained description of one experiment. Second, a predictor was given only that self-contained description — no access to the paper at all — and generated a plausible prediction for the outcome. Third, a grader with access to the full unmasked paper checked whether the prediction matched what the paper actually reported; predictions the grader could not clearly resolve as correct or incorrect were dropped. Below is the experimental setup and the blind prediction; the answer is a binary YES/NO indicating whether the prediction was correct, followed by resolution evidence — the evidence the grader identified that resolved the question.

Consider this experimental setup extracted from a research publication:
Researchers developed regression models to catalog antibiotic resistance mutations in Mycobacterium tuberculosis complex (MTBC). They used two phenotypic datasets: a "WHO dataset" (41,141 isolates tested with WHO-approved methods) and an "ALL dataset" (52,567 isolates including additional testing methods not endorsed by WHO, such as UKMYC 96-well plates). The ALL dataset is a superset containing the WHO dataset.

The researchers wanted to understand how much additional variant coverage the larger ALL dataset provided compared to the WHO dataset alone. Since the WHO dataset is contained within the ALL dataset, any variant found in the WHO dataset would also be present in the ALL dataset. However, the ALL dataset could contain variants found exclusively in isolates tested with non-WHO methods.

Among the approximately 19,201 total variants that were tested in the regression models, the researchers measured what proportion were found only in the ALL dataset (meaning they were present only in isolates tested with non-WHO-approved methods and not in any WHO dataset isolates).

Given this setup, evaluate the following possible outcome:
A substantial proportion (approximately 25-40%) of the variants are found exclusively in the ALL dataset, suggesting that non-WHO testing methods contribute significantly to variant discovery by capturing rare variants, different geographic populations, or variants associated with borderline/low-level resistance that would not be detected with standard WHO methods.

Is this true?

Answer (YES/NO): YES